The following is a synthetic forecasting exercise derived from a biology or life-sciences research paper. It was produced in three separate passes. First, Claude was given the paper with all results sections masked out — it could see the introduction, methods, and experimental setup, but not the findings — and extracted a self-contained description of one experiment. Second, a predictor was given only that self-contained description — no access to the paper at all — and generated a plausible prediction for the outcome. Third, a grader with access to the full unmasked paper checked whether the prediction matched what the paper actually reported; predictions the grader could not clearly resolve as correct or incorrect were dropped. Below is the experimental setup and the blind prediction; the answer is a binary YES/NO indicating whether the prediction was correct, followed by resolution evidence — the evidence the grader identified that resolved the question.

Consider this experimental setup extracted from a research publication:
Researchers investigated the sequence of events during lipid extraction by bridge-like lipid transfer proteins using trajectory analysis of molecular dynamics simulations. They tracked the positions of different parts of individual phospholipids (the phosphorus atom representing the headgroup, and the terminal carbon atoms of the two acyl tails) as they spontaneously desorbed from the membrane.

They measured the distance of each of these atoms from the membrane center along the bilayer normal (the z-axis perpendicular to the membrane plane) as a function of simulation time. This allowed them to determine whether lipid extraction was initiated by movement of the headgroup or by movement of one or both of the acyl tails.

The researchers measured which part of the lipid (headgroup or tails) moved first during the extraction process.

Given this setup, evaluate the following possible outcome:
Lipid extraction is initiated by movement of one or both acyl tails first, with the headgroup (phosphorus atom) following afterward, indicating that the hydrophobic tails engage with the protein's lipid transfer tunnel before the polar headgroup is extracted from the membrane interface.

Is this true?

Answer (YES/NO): NO